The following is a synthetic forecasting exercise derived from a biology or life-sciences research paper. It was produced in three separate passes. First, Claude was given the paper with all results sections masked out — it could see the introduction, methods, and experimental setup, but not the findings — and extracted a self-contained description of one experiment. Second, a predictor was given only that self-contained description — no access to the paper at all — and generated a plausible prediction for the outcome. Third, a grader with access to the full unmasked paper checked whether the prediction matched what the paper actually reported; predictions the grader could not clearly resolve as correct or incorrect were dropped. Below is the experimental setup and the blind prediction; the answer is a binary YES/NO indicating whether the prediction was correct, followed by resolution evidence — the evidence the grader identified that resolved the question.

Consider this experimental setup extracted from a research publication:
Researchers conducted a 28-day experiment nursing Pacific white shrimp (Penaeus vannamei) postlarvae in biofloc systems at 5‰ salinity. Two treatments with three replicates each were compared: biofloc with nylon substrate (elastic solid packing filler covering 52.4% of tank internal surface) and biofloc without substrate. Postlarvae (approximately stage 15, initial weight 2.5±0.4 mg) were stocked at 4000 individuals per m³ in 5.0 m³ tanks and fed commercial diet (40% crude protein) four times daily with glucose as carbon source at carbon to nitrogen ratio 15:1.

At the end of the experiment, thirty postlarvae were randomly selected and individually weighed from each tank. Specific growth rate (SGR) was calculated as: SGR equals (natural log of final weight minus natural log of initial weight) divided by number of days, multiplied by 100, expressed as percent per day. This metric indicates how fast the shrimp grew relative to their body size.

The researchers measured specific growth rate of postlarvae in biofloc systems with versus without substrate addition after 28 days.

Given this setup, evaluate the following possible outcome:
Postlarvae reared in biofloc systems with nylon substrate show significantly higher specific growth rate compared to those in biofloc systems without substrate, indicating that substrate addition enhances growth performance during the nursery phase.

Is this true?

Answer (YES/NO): NO